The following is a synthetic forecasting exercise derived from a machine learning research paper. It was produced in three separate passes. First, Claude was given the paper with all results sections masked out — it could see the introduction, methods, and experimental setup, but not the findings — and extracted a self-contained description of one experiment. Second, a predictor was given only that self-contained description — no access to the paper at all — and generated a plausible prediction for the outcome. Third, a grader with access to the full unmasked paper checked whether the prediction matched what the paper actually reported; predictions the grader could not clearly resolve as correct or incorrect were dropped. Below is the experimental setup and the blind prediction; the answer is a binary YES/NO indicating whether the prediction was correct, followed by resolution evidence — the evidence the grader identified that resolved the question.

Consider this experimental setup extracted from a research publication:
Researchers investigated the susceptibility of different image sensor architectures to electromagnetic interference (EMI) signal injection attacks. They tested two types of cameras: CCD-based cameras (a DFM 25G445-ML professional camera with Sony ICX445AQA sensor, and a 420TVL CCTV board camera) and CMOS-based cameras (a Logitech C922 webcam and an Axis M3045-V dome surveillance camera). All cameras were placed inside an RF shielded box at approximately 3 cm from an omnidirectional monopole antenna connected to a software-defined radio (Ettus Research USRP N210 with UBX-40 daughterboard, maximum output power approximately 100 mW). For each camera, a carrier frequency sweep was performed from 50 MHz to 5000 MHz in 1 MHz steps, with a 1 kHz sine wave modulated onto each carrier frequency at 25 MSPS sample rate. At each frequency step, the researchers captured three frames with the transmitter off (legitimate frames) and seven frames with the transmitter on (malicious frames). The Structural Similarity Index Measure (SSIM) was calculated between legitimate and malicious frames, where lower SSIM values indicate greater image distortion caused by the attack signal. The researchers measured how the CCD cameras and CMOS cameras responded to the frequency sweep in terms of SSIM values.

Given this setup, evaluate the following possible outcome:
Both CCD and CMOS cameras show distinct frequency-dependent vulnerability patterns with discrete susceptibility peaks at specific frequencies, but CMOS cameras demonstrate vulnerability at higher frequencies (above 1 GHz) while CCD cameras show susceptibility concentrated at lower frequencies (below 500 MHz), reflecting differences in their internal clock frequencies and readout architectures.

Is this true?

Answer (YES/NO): NO